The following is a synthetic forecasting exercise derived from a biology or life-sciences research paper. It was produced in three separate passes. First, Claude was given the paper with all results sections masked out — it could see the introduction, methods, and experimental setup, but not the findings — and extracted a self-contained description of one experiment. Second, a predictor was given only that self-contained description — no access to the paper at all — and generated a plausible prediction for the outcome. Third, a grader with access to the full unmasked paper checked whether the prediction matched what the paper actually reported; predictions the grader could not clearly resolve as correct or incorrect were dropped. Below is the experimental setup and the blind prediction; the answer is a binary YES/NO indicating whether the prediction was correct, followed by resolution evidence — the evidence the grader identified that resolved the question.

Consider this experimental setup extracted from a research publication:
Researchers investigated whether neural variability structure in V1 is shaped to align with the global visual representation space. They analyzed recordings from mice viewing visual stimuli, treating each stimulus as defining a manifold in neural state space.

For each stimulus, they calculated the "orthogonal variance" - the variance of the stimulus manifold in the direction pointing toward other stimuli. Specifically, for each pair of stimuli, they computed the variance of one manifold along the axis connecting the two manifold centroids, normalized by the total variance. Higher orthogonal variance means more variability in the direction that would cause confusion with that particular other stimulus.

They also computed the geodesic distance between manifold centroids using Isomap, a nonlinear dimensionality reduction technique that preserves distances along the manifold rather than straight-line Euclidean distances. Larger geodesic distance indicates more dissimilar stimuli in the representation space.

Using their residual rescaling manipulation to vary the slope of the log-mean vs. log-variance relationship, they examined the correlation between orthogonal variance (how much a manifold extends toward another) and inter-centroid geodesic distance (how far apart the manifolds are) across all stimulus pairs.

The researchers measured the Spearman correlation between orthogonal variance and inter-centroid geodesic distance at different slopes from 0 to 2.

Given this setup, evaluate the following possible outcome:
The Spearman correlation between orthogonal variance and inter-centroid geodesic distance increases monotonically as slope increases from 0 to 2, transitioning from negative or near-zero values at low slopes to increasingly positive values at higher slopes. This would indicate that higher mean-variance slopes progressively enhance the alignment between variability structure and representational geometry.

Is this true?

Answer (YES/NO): NO